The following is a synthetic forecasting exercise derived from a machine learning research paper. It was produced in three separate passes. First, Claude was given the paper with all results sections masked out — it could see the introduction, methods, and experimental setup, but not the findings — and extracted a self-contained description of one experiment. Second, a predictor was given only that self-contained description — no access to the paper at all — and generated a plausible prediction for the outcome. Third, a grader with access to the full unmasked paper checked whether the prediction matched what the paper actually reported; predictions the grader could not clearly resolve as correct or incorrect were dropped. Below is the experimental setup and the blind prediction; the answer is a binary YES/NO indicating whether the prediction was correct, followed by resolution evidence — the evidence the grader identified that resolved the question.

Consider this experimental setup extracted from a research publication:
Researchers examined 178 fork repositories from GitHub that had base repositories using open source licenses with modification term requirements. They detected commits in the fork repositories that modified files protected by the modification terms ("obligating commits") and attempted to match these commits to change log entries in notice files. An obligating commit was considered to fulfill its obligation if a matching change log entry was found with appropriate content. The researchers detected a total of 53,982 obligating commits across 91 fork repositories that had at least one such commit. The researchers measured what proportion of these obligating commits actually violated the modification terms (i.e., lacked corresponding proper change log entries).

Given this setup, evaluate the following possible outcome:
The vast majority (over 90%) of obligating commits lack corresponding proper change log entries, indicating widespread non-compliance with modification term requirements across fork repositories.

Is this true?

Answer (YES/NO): YES